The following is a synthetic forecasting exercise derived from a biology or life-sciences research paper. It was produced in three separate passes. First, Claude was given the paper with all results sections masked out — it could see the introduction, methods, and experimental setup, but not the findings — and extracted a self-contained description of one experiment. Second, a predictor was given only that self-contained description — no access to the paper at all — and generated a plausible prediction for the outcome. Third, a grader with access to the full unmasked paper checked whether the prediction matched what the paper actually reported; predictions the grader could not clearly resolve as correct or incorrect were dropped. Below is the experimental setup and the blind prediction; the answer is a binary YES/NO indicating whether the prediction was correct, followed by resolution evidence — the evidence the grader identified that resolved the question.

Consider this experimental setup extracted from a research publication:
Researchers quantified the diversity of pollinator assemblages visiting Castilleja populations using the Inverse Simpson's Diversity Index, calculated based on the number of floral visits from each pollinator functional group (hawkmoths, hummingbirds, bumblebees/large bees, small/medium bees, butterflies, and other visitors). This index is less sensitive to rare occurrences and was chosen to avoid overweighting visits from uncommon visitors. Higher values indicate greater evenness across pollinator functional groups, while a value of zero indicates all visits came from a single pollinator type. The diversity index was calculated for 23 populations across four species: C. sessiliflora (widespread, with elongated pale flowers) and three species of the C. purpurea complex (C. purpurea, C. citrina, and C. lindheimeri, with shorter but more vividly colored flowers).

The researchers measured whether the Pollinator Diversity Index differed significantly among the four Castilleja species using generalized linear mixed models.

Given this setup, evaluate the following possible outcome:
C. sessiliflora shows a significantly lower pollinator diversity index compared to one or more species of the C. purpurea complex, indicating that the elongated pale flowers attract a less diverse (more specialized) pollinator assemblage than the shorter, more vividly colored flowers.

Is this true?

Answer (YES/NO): YES